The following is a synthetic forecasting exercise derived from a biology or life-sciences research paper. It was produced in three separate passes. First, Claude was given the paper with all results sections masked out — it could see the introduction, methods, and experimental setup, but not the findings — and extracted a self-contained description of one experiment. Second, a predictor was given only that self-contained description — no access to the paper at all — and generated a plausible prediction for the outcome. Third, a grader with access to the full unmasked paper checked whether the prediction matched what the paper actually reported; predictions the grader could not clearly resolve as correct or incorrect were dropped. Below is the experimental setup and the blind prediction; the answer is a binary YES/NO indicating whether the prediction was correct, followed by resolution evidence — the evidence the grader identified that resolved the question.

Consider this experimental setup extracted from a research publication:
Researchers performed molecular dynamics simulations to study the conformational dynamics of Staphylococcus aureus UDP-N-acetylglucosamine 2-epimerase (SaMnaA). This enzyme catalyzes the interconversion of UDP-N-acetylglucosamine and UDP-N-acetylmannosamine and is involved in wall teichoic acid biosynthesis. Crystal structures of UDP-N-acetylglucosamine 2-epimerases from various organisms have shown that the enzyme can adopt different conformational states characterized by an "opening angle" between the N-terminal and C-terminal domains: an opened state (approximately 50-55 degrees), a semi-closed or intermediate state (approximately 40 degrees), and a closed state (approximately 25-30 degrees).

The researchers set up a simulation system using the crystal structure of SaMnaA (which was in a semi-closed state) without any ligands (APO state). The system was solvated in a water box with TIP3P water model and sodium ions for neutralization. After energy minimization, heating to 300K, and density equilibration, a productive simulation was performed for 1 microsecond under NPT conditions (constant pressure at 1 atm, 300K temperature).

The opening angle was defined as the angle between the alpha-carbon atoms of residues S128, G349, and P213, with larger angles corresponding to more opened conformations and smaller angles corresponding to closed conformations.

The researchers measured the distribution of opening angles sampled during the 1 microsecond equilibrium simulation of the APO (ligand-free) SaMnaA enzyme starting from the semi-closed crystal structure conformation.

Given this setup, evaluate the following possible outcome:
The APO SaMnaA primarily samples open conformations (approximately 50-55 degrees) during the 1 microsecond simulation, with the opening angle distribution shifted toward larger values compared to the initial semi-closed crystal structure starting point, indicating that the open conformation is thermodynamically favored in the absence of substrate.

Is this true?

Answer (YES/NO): NO